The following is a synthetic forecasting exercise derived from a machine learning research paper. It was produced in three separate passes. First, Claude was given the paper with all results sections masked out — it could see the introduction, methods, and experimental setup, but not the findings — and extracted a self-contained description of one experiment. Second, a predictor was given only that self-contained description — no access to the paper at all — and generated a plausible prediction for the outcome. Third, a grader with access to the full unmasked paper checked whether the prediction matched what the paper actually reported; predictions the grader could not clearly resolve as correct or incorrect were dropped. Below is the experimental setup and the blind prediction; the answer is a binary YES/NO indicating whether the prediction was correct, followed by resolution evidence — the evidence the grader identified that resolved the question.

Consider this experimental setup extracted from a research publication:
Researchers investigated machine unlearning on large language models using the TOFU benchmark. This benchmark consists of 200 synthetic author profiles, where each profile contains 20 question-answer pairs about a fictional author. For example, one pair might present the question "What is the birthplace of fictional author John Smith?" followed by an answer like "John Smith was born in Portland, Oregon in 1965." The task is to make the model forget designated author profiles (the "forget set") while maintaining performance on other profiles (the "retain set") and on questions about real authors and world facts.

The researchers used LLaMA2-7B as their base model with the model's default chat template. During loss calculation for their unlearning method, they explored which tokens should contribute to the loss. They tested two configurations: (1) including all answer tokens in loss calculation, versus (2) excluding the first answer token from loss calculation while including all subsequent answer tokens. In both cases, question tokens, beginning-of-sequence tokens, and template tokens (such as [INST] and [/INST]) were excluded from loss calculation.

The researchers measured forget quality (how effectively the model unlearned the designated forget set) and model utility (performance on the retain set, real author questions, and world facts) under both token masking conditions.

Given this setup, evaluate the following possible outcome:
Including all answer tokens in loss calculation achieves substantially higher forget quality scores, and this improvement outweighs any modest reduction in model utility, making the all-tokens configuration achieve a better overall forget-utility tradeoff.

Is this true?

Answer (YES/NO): NO